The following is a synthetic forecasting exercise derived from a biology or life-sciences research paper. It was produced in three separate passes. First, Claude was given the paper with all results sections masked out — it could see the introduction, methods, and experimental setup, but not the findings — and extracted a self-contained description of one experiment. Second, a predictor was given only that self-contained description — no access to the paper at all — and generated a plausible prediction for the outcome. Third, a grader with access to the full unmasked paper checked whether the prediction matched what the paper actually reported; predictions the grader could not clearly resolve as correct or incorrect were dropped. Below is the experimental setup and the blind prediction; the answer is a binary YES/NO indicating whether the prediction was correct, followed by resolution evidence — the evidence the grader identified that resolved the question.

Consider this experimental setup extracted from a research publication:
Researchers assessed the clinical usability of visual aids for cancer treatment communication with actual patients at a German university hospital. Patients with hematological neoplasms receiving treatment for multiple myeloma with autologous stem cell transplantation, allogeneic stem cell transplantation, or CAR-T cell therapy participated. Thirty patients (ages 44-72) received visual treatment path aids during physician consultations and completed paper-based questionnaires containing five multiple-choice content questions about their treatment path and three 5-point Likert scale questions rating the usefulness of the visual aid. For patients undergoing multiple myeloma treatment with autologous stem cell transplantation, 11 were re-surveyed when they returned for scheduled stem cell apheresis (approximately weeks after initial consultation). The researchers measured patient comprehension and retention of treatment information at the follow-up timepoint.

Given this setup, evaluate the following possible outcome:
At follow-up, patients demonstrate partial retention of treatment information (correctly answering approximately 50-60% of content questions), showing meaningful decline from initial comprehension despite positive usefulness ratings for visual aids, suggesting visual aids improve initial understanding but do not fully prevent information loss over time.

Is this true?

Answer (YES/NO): NO